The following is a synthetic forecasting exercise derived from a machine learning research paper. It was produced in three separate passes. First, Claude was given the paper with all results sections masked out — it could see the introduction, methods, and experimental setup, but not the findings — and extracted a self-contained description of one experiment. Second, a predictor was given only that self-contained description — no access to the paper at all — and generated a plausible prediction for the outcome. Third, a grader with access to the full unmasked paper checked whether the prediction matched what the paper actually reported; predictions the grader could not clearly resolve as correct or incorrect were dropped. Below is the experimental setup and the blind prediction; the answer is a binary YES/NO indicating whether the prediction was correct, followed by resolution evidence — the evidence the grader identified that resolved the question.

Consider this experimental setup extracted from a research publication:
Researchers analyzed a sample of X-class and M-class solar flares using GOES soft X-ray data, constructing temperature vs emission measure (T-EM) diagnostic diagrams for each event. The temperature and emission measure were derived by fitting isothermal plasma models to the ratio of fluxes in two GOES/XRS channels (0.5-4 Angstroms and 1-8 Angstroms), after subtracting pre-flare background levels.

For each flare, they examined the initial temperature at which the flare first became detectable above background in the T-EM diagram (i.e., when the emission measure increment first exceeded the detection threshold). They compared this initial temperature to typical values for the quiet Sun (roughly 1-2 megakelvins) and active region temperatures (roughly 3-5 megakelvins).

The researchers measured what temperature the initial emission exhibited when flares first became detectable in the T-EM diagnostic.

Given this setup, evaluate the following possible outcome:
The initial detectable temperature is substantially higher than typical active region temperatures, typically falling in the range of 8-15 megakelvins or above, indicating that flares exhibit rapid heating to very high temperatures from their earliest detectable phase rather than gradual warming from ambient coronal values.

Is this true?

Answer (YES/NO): YES